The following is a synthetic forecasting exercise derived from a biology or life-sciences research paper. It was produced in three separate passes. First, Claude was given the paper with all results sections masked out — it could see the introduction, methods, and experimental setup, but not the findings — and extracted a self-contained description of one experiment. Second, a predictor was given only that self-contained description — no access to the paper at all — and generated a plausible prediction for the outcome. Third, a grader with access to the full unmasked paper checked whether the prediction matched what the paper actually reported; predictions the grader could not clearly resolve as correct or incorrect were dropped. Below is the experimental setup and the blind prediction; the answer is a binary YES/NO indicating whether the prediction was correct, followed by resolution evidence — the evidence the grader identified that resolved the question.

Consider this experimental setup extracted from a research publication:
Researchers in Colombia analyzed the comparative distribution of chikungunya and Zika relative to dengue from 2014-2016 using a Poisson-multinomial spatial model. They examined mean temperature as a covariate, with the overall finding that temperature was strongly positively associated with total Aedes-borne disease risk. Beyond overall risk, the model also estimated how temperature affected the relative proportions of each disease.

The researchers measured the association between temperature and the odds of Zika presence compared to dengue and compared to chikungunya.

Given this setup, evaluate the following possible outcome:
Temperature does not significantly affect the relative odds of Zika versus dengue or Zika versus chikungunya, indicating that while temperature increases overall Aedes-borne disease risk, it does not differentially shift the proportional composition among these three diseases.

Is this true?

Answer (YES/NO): YES